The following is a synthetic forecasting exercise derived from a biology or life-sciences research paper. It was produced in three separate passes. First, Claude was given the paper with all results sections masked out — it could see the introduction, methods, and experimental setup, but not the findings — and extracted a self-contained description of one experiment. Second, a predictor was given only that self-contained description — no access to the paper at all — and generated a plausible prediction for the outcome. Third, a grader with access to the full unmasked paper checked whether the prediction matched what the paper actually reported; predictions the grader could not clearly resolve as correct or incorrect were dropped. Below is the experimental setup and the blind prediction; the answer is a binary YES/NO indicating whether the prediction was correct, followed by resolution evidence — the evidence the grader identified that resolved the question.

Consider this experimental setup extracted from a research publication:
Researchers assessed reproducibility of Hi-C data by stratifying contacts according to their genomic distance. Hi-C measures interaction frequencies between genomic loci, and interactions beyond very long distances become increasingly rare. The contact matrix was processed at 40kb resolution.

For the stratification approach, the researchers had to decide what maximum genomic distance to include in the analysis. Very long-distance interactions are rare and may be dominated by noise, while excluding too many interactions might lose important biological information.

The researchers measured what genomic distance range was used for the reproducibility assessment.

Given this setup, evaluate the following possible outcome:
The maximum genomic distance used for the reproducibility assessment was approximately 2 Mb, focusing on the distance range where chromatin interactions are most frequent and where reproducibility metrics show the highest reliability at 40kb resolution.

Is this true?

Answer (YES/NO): NO